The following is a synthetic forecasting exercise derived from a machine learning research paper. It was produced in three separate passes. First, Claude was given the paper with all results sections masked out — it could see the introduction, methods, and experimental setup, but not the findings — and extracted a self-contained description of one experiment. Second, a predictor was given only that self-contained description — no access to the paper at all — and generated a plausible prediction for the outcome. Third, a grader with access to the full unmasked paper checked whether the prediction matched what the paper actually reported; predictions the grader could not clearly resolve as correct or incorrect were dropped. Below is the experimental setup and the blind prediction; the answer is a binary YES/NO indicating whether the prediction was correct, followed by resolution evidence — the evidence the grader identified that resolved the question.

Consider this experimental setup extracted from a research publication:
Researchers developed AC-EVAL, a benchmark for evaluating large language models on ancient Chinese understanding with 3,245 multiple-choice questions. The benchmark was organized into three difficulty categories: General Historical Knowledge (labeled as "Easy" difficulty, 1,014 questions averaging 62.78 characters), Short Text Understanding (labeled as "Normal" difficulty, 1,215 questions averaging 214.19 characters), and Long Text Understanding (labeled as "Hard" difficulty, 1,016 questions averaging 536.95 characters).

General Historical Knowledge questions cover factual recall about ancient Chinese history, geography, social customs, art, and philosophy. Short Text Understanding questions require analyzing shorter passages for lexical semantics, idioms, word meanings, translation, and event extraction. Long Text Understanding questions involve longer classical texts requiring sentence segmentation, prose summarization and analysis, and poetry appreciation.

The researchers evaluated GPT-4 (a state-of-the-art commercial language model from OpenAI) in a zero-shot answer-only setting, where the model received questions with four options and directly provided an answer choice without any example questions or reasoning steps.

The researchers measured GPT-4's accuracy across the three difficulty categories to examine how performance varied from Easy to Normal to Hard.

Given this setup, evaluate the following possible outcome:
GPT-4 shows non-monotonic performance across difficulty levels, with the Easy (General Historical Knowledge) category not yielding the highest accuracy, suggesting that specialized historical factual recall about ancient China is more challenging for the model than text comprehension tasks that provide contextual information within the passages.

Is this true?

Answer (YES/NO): NO